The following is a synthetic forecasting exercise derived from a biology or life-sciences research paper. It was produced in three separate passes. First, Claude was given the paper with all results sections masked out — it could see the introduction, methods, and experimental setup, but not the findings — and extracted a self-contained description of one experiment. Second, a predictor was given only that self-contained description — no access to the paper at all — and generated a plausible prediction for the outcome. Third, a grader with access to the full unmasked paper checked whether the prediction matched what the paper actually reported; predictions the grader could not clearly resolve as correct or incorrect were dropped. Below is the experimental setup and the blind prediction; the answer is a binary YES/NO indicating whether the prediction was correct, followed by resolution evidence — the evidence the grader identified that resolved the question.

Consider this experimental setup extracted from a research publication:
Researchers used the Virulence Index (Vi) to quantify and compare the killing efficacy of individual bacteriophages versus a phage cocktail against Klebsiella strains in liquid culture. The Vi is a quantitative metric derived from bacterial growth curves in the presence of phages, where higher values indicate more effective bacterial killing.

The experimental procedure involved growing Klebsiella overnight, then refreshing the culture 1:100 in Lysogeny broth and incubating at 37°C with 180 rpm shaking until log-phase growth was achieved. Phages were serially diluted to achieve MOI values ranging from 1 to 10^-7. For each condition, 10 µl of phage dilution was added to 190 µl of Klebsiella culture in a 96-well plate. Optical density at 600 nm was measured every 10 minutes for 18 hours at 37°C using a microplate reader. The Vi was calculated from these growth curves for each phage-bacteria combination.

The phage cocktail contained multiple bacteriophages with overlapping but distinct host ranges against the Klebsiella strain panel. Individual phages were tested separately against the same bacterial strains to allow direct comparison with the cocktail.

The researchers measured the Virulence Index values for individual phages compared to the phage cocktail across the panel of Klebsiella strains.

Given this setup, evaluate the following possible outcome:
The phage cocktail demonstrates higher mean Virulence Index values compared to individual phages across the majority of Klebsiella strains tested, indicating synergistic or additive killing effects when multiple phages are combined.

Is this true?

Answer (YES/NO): YES